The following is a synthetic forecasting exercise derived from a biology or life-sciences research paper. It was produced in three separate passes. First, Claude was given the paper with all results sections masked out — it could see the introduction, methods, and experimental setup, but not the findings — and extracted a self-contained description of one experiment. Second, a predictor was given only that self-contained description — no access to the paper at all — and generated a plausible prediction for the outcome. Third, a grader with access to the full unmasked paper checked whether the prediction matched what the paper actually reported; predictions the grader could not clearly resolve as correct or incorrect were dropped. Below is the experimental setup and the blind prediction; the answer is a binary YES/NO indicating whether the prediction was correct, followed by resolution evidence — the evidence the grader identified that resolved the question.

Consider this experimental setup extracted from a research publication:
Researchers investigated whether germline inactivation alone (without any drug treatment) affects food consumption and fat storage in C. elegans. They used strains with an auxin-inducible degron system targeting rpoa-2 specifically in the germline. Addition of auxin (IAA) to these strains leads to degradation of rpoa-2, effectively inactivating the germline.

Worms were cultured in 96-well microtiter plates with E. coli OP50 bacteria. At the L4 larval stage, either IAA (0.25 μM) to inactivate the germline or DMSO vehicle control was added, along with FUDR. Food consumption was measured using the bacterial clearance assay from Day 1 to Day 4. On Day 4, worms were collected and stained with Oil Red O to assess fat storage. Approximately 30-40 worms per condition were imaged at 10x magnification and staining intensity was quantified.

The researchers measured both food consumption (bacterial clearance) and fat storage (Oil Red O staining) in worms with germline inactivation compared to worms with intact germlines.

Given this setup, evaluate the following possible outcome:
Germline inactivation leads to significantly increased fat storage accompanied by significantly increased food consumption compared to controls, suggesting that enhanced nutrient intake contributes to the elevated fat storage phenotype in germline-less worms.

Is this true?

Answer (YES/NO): YES